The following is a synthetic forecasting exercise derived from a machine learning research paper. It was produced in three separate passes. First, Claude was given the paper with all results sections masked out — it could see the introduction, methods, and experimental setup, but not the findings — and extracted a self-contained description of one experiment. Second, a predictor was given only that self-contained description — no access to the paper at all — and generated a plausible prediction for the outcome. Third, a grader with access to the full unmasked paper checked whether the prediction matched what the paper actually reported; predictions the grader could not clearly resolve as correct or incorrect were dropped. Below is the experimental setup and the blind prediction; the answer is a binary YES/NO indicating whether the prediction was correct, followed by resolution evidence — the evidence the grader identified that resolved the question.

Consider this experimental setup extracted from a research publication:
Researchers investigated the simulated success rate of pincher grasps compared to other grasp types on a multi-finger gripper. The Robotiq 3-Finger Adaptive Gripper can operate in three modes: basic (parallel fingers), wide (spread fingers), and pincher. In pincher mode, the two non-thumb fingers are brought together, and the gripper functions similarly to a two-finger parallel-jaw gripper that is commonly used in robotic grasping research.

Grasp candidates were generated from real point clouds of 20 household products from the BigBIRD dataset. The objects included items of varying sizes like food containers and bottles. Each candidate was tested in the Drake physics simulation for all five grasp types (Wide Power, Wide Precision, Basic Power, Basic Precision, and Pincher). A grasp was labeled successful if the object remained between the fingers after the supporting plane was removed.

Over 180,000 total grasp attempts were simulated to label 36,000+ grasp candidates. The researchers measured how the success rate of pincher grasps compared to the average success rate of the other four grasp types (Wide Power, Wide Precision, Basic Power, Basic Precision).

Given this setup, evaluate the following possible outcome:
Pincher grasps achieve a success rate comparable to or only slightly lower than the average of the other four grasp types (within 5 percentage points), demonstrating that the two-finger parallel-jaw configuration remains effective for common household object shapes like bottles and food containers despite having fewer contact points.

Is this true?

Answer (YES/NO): NO